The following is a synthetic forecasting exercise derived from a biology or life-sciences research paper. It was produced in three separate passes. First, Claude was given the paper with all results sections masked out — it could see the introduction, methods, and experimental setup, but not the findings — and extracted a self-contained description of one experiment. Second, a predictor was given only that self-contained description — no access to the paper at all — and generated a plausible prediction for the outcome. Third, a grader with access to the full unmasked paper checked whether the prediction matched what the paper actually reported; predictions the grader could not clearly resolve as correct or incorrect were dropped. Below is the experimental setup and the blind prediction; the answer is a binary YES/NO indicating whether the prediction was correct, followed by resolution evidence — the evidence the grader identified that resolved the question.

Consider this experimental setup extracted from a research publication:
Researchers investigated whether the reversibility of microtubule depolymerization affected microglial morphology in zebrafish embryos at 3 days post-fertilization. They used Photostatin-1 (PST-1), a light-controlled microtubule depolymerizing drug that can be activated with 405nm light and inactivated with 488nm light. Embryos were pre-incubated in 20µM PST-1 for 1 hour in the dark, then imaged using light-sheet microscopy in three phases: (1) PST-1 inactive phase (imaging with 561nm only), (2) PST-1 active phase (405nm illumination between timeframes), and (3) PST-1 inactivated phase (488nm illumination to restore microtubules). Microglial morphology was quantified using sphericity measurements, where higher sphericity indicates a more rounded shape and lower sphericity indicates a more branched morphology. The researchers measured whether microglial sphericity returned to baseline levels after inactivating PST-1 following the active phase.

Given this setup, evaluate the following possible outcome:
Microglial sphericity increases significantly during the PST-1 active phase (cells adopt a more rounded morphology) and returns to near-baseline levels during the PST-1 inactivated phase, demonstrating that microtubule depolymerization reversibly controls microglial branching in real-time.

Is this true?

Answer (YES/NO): YES